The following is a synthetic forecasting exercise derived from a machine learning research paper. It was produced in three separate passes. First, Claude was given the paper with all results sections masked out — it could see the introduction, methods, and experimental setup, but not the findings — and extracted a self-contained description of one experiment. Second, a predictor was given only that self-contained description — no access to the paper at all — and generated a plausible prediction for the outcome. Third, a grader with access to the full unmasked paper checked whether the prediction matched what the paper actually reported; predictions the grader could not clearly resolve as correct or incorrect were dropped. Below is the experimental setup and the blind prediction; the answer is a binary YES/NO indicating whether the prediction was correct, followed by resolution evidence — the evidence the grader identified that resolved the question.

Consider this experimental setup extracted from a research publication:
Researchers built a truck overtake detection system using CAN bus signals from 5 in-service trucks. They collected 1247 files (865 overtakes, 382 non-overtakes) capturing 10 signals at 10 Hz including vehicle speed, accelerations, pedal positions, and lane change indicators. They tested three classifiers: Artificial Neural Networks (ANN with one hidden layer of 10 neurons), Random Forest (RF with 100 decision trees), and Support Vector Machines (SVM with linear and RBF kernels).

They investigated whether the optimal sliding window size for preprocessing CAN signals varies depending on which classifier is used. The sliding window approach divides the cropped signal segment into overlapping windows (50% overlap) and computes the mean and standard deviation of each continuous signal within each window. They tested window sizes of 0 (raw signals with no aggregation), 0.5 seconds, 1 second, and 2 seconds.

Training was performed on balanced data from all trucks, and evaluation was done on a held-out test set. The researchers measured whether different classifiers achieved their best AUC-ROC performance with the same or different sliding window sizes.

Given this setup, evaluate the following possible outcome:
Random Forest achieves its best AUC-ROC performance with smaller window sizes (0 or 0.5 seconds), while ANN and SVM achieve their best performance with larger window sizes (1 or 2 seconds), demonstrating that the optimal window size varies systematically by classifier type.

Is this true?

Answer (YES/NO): NO